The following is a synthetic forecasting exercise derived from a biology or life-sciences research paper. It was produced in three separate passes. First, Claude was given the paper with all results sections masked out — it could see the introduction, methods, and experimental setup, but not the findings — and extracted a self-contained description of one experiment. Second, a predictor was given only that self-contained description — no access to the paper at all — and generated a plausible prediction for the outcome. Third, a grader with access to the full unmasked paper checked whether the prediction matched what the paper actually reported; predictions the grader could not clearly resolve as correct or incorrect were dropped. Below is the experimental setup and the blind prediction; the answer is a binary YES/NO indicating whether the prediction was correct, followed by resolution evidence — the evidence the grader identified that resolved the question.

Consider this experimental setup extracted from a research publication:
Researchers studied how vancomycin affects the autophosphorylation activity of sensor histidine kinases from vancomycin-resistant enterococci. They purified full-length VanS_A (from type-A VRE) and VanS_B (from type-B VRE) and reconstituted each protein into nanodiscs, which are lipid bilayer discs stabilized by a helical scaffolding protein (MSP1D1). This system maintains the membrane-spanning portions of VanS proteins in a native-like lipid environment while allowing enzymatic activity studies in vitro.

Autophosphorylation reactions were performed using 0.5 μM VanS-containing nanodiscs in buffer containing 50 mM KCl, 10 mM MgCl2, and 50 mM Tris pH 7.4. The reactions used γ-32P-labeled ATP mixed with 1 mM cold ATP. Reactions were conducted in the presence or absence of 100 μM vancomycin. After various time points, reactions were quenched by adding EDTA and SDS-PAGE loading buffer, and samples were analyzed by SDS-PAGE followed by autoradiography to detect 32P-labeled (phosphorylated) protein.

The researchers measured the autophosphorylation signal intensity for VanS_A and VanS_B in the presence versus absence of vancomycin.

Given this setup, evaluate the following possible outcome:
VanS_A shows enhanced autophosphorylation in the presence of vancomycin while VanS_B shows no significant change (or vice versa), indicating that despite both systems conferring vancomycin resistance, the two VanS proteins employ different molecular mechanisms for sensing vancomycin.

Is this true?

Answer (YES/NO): YES